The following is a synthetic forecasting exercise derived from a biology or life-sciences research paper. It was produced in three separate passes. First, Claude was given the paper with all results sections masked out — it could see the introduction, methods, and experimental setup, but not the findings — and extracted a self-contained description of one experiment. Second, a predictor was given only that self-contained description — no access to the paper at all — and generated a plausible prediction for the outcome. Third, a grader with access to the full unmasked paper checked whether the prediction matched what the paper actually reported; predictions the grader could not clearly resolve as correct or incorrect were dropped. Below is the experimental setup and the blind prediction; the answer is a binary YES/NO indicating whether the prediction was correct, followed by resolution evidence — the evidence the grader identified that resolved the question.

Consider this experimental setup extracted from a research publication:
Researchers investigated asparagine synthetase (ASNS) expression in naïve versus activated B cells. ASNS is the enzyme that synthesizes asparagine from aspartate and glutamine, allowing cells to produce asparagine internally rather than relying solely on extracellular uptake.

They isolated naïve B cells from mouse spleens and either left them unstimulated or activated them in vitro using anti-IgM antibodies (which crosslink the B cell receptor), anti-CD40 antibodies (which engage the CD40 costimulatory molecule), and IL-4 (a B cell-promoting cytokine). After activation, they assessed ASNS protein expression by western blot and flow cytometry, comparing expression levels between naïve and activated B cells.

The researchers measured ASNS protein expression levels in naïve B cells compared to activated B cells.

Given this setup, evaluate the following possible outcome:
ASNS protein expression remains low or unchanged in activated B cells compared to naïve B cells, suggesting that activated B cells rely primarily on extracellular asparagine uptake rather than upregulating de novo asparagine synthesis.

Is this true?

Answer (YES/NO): NO